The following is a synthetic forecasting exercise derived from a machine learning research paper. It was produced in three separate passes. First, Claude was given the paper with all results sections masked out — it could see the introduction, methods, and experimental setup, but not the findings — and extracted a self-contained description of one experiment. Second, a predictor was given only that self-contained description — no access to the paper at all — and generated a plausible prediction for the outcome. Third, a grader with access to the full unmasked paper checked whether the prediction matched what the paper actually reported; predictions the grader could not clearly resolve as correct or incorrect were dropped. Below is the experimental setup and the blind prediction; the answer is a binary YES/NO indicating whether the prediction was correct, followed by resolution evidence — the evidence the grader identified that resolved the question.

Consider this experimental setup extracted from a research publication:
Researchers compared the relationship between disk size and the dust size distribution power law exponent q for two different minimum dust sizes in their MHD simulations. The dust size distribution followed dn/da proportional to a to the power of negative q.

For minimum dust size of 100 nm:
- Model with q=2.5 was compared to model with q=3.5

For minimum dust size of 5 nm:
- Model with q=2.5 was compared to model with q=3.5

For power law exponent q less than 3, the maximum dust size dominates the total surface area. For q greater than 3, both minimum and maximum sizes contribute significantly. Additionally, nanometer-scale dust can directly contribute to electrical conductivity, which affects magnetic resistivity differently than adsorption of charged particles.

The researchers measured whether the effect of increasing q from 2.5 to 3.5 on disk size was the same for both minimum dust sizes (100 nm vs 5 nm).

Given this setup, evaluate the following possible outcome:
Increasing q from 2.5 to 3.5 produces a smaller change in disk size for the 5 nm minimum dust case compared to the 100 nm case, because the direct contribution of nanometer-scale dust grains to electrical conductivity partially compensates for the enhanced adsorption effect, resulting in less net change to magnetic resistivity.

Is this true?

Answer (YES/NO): NO